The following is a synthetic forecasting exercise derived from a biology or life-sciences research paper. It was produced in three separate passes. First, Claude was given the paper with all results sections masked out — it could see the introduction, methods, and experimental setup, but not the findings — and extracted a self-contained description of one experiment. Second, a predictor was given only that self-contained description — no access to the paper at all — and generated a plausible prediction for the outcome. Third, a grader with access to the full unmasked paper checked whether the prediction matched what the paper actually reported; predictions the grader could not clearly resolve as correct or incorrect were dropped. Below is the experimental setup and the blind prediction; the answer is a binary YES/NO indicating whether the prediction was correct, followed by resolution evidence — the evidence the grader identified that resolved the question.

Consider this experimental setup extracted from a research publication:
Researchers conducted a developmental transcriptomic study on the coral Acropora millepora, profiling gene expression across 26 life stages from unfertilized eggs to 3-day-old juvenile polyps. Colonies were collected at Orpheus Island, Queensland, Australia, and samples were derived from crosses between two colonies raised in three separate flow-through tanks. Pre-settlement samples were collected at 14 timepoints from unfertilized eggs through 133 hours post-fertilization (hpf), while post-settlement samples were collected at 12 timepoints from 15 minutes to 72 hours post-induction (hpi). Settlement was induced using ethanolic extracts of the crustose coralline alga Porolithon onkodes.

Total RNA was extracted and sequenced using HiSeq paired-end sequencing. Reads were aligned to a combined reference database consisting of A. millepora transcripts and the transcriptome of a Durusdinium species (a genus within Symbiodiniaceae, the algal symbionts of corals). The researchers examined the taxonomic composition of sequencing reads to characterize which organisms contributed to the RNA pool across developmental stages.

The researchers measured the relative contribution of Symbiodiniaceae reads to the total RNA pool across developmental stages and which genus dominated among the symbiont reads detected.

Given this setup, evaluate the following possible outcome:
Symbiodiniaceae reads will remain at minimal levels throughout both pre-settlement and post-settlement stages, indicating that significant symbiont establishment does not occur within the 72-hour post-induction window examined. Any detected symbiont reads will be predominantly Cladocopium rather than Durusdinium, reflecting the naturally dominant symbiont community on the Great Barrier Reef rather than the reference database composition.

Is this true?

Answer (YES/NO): NO